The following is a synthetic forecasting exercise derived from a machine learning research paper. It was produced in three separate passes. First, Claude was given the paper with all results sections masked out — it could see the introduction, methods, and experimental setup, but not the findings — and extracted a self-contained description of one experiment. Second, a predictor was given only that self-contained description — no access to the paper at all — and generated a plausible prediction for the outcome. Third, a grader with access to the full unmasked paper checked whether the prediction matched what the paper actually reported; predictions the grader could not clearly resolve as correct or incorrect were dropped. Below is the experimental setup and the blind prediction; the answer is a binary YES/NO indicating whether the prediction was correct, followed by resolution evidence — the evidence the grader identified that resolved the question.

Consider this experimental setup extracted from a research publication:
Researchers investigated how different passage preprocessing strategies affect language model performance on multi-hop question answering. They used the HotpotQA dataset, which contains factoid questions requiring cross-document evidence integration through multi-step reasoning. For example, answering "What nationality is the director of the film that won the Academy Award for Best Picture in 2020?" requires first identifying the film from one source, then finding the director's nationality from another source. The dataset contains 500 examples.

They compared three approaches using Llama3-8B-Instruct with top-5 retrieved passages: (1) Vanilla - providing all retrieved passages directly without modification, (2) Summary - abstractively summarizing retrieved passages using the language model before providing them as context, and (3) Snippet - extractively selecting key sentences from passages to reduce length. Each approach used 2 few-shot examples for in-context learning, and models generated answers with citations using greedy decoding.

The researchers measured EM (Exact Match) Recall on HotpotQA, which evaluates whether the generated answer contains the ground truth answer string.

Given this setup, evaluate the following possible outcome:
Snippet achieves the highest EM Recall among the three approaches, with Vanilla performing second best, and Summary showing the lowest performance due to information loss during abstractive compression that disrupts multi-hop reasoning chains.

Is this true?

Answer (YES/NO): NO